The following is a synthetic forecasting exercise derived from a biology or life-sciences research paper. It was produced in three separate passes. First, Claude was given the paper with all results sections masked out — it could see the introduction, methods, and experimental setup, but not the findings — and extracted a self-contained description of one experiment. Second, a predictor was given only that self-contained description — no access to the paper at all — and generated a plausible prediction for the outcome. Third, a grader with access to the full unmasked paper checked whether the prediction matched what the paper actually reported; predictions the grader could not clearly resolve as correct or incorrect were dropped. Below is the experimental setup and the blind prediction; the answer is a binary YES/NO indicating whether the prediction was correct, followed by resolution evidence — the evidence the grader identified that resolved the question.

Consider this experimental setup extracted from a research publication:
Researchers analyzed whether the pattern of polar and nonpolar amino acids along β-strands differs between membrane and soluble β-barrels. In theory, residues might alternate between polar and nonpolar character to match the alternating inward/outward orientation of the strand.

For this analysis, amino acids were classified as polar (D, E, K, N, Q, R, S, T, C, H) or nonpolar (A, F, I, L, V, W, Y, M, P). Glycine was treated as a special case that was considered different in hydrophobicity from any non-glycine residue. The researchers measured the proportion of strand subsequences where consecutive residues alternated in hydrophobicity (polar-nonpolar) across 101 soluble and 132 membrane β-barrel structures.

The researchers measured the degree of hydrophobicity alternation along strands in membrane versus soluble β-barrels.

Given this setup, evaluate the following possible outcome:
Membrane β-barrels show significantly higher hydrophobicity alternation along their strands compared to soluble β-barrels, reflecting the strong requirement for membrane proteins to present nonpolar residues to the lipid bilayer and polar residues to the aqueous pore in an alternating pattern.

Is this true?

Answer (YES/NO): YES